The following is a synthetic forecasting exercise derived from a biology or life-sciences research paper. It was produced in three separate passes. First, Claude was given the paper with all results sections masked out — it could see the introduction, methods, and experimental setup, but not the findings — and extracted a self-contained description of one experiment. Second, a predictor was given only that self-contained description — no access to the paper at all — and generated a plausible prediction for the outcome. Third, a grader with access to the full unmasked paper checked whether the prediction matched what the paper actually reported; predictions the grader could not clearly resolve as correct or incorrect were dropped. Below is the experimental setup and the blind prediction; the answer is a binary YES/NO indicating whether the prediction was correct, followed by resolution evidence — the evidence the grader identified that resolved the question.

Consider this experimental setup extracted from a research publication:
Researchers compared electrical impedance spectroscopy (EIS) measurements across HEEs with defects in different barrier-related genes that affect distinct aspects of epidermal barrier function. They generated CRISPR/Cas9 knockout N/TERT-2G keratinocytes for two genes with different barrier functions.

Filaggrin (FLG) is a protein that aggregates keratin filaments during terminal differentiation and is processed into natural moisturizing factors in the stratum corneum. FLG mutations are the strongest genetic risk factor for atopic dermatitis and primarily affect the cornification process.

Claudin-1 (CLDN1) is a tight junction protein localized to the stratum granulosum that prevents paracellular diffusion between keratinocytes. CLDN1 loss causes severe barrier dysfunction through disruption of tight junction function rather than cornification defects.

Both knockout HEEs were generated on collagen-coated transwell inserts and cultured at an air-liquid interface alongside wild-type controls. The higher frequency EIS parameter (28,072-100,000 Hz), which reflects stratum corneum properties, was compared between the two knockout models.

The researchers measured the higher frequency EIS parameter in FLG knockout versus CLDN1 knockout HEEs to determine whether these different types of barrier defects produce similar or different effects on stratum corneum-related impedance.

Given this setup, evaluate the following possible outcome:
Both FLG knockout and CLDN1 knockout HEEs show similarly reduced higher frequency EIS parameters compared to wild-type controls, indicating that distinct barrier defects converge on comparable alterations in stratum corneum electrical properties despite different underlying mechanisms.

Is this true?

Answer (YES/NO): NO